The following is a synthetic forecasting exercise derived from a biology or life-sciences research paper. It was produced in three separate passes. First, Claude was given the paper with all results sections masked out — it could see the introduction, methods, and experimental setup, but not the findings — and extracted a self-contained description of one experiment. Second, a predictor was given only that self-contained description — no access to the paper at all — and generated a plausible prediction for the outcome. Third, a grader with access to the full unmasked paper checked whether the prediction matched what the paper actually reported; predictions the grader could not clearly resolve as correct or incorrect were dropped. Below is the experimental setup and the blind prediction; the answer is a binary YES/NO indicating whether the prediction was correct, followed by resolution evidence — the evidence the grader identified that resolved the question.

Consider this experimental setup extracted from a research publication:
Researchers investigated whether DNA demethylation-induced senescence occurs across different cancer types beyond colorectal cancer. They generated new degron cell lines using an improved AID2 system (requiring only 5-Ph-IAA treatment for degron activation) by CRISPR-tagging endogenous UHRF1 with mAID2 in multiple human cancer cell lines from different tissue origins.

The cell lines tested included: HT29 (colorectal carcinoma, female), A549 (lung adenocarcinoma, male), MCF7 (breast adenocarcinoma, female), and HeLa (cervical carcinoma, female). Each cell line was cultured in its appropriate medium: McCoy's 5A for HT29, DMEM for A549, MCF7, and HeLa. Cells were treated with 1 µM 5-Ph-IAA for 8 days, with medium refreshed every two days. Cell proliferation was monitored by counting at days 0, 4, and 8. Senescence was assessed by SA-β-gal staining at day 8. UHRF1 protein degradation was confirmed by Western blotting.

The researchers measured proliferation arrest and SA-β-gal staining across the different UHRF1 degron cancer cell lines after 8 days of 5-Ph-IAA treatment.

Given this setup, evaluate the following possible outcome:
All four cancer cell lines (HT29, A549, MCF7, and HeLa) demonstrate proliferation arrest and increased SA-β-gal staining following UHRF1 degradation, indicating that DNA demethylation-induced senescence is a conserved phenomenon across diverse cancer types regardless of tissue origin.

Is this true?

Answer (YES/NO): NO